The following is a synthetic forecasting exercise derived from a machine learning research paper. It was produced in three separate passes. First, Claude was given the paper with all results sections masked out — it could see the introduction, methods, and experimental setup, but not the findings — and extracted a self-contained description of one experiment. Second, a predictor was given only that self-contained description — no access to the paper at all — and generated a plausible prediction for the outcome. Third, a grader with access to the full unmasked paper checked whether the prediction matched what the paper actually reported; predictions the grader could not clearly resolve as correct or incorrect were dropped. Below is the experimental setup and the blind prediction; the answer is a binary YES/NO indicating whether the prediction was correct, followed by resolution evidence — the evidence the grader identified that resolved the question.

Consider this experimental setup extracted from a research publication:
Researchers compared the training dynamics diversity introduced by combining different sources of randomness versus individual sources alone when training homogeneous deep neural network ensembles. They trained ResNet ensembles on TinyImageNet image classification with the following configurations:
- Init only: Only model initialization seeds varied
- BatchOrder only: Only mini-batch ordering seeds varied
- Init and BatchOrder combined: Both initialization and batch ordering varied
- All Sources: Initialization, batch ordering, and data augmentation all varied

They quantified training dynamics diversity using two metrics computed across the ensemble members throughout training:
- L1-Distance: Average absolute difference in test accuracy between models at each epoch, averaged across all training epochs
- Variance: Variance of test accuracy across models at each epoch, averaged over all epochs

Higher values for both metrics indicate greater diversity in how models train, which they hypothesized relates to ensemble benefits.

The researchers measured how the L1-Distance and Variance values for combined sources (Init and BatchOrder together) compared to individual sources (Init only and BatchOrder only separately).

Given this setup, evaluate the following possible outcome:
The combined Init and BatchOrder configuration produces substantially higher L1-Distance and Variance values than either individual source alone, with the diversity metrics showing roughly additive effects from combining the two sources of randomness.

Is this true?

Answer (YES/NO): NO